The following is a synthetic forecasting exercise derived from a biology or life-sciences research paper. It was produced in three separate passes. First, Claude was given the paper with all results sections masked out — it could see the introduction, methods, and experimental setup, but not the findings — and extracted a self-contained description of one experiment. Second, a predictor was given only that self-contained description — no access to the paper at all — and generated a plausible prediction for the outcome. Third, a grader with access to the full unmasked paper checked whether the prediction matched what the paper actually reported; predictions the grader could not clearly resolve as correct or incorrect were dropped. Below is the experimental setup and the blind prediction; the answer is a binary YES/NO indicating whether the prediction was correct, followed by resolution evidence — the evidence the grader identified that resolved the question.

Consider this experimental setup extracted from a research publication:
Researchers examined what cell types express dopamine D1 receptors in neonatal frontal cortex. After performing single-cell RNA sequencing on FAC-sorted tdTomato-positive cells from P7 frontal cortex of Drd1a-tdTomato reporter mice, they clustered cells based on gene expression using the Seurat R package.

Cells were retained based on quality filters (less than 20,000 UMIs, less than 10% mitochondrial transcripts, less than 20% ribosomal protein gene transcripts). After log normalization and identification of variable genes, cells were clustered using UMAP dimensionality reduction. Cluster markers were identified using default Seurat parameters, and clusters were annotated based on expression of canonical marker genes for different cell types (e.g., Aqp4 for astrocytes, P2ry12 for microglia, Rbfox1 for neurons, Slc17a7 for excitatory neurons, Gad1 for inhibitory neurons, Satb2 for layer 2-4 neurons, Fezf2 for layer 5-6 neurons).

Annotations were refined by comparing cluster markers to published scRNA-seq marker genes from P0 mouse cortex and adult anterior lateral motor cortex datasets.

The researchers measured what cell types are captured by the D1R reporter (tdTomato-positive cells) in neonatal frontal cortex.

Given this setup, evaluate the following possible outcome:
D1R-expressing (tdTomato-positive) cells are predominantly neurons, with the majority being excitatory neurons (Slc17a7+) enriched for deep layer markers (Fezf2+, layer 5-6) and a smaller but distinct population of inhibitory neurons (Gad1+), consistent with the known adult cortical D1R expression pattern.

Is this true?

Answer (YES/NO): NO